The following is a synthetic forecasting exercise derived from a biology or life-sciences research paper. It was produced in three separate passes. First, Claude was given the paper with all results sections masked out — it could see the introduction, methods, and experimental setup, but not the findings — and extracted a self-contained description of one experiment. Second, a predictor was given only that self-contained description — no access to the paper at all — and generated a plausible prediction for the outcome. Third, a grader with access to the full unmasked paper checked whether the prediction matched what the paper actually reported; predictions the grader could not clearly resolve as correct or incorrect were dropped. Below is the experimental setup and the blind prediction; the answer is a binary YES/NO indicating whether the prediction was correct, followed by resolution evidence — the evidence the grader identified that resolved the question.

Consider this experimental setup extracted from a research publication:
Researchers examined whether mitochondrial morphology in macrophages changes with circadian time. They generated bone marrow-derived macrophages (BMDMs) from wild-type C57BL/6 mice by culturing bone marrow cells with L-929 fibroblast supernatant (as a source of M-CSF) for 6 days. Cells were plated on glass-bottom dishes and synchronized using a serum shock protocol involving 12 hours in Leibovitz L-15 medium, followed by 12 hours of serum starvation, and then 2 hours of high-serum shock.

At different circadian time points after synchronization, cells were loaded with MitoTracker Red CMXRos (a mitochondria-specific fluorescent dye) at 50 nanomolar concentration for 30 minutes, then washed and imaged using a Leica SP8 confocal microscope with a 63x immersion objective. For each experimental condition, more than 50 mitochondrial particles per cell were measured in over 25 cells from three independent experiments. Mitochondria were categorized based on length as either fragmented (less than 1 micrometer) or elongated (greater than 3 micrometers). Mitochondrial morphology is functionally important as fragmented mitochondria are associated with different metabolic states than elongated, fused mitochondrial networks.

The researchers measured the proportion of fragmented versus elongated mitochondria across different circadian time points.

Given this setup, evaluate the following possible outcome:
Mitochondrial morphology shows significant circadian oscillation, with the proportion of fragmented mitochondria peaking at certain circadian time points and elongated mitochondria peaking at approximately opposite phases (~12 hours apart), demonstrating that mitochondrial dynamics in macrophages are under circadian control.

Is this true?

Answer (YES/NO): NO